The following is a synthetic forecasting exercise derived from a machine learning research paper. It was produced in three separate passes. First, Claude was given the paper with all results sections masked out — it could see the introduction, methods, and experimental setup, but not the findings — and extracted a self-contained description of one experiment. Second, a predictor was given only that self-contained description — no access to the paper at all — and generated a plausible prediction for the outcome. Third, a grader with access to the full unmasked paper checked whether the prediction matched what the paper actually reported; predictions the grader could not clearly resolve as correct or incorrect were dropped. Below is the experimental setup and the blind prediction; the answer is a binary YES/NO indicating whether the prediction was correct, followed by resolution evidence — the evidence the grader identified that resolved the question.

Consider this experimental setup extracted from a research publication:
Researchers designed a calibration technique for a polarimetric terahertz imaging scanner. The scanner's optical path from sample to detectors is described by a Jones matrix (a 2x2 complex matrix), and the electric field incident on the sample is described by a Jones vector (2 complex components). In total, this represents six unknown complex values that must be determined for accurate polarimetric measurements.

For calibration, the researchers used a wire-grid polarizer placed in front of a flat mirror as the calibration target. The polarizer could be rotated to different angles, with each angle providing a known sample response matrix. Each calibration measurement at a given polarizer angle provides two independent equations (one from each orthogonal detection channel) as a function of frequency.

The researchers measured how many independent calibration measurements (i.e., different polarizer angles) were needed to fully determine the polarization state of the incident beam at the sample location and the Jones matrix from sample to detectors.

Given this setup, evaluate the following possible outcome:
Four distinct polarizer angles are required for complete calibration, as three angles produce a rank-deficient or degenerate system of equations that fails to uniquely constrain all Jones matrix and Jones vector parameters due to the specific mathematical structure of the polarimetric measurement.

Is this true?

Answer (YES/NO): NO